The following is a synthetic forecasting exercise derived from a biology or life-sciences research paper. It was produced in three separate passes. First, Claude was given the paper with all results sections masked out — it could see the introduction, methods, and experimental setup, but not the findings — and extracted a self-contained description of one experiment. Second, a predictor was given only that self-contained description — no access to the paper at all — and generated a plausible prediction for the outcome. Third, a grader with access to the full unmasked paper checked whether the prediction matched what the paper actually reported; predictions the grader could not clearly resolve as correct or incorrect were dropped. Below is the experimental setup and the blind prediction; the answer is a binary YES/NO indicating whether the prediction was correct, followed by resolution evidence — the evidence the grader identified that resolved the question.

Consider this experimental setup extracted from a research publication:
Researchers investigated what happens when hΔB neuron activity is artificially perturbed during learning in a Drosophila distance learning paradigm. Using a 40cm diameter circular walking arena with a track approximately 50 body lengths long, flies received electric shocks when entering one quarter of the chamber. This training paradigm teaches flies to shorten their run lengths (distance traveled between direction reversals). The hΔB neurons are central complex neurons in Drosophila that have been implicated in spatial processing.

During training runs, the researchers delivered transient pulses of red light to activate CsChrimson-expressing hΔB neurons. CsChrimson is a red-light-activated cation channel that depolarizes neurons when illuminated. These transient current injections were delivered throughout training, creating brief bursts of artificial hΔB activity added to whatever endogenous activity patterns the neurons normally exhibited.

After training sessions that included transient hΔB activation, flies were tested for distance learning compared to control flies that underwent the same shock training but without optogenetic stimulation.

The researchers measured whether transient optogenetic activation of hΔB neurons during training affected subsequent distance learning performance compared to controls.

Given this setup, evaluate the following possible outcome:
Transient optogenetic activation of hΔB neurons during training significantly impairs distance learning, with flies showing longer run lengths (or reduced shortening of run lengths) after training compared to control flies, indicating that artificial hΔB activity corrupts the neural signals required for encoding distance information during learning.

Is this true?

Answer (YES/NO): YES